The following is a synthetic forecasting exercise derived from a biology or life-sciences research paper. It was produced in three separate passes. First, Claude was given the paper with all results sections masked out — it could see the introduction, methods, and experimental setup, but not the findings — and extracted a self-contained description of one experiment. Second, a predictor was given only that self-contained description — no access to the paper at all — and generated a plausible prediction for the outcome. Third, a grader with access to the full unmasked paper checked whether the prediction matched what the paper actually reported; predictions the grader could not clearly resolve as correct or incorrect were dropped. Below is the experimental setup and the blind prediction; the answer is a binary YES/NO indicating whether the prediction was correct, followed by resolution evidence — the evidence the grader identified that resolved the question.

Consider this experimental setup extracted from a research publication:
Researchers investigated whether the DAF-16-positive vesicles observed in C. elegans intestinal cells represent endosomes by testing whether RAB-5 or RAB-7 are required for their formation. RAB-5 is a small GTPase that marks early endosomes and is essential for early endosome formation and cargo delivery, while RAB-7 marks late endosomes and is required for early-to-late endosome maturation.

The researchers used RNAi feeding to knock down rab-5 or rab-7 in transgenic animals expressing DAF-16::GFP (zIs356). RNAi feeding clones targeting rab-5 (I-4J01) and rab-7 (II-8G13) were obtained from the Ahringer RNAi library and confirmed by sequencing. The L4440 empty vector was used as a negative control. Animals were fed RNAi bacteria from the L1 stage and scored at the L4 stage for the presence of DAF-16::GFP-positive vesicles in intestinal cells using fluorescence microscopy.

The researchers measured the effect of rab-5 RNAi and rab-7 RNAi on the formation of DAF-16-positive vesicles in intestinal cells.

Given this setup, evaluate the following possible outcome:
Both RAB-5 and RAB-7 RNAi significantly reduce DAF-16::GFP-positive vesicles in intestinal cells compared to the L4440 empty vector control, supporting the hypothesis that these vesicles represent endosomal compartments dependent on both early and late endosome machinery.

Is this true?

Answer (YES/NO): YES